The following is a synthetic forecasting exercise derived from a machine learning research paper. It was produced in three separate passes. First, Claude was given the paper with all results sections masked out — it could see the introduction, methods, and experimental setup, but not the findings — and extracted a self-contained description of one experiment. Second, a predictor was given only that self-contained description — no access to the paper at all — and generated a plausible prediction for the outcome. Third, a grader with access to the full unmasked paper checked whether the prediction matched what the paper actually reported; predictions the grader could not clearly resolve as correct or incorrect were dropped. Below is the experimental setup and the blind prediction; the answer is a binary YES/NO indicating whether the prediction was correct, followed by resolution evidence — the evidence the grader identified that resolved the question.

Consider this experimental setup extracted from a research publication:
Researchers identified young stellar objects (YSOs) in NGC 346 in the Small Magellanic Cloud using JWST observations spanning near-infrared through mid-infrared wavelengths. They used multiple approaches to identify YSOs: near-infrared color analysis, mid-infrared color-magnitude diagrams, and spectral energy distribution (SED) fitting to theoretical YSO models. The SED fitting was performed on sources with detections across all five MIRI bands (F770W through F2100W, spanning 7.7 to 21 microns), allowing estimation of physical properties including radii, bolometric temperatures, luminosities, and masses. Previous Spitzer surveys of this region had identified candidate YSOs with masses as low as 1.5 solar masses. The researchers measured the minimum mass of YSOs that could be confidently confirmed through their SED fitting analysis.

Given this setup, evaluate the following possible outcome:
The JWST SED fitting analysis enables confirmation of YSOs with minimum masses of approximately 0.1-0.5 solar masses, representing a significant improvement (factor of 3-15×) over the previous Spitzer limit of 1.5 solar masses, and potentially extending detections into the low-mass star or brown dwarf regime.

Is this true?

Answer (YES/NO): NO